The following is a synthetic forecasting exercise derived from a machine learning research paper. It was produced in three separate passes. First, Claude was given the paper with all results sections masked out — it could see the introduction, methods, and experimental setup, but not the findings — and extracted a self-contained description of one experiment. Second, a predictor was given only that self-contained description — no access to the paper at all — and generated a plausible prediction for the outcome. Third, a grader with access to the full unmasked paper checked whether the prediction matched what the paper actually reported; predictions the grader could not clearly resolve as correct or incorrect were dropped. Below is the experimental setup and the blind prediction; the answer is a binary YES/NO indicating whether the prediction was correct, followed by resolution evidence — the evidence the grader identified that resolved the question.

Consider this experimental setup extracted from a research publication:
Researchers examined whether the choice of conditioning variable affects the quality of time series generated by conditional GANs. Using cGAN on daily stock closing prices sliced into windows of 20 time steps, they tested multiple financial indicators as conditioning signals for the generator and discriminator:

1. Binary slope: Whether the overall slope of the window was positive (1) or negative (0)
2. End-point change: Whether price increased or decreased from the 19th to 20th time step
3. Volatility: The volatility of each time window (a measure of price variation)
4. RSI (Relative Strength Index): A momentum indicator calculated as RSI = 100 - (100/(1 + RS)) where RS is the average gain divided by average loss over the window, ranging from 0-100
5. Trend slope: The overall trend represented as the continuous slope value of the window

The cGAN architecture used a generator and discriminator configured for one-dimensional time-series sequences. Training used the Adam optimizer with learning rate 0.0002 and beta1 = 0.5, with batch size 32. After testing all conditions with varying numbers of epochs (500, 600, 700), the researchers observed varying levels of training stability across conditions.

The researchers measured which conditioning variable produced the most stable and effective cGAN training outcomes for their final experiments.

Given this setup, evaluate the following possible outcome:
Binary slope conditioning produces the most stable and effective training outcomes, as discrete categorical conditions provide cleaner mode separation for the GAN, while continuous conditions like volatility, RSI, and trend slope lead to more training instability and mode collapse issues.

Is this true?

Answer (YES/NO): NO